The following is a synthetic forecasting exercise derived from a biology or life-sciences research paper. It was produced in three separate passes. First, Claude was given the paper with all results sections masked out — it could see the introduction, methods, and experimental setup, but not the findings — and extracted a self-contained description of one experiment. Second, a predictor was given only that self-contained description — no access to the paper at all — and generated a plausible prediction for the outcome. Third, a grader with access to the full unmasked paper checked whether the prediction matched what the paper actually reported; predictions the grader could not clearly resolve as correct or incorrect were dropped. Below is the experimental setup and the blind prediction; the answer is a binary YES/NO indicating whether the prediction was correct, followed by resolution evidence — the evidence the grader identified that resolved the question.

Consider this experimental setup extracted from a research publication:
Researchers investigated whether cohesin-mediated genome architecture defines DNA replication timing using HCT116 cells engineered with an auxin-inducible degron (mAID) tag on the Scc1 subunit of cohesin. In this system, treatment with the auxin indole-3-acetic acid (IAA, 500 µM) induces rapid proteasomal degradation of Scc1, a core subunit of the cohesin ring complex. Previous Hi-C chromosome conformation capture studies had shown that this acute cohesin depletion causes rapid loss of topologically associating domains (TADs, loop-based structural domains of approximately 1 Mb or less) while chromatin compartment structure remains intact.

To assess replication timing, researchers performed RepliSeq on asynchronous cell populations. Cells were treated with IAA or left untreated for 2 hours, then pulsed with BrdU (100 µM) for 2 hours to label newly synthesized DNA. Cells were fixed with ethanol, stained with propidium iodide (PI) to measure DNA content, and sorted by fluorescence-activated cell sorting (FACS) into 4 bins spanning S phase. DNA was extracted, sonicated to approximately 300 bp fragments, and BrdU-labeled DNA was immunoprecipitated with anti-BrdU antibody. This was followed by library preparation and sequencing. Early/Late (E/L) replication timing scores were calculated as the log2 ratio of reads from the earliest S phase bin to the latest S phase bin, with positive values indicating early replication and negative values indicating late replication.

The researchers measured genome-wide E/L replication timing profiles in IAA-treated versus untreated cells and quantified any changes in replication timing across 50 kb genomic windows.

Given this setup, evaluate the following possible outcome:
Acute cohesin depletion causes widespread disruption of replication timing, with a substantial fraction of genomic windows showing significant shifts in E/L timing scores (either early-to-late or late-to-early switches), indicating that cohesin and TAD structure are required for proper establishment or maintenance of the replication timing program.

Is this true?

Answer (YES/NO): NO